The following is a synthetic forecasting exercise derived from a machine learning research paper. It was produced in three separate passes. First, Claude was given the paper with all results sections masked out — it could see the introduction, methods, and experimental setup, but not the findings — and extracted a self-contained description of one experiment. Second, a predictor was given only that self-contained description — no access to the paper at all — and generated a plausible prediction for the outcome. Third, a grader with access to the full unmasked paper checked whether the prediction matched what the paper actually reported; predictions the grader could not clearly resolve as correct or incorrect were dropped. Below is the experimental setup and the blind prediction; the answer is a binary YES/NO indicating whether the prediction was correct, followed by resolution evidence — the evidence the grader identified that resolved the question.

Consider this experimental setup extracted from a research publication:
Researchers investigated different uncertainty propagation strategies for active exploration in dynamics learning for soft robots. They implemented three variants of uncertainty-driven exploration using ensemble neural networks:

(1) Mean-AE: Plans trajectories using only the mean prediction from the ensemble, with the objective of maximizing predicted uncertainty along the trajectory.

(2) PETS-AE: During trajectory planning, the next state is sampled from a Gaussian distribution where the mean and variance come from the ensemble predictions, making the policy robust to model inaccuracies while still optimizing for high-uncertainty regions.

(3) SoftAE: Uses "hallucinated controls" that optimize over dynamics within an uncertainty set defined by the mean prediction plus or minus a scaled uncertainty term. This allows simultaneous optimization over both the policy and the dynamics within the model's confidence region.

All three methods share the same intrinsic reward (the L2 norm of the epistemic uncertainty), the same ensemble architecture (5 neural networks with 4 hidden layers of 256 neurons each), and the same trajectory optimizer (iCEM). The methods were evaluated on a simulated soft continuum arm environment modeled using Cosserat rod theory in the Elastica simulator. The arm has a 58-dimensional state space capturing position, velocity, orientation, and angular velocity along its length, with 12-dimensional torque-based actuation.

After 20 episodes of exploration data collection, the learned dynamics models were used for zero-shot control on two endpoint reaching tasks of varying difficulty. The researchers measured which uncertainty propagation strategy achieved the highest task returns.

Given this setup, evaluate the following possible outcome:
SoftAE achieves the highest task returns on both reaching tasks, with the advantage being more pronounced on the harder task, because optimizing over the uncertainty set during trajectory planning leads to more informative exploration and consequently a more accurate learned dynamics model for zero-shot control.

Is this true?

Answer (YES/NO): YES